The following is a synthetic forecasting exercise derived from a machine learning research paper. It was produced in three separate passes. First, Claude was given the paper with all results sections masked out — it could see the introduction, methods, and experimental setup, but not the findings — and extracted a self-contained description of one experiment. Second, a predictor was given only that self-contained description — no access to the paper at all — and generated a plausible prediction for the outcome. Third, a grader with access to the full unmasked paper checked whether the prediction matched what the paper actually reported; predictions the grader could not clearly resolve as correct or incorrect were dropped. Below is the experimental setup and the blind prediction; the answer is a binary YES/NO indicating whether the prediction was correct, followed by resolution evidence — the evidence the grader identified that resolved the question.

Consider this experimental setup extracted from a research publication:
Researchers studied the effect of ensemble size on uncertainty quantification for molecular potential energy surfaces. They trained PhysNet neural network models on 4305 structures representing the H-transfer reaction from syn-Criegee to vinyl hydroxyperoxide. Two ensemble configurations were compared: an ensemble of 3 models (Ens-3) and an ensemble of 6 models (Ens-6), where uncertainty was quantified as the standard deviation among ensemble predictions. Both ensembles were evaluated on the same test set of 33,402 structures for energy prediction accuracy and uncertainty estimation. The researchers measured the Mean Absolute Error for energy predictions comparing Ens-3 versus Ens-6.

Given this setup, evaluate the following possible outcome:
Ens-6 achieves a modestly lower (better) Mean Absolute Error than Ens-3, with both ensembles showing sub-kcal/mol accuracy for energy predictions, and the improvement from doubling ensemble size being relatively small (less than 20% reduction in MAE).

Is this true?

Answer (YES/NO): YES